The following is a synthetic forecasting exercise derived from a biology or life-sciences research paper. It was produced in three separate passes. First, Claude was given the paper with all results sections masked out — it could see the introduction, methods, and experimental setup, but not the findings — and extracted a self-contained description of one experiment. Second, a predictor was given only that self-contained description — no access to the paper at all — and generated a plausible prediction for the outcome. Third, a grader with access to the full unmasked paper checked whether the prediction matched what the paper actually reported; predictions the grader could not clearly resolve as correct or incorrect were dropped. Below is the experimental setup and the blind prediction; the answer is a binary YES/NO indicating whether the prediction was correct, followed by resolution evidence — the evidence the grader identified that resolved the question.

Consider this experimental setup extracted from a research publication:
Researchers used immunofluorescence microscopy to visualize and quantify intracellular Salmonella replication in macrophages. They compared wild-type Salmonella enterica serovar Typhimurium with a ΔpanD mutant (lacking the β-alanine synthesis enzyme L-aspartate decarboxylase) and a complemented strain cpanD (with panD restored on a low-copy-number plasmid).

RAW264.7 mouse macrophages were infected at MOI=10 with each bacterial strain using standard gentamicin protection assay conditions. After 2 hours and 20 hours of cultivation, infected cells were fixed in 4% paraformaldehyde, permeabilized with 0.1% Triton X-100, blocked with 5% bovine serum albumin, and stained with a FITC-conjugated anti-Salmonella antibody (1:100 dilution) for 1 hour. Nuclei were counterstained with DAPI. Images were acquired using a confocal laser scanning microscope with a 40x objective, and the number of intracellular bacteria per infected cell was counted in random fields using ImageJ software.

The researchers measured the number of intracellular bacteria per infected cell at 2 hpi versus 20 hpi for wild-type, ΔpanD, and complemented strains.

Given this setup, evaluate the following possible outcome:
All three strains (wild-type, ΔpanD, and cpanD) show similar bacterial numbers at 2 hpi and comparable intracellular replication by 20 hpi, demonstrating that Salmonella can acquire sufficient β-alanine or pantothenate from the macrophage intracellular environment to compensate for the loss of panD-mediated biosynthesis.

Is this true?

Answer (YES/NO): NO